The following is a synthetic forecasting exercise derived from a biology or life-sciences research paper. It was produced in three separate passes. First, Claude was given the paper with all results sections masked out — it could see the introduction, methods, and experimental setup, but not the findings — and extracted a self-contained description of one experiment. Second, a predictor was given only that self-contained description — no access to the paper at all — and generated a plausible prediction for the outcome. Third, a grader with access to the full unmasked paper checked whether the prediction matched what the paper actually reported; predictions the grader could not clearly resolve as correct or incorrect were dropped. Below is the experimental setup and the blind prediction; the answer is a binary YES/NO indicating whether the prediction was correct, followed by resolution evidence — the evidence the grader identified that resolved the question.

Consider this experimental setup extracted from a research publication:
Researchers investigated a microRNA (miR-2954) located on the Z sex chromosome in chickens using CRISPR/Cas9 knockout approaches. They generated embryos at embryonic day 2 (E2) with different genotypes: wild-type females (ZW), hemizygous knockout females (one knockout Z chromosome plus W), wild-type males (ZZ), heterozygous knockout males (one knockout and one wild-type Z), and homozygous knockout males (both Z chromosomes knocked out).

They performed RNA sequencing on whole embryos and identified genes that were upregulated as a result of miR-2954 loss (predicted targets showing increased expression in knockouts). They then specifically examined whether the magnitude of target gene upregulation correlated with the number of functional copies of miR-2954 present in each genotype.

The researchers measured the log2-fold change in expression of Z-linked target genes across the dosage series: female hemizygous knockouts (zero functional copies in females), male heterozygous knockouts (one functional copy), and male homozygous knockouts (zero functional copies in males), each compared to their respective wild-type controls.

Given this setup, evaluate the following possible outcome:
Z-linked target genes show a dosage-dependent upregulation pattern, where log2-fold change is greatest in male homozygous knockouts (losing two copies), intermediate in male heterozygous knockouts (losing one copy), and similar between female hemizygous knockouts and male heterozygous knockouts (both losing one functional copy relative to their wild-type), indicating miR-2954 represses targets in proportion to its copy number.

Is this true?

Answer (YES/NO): NO